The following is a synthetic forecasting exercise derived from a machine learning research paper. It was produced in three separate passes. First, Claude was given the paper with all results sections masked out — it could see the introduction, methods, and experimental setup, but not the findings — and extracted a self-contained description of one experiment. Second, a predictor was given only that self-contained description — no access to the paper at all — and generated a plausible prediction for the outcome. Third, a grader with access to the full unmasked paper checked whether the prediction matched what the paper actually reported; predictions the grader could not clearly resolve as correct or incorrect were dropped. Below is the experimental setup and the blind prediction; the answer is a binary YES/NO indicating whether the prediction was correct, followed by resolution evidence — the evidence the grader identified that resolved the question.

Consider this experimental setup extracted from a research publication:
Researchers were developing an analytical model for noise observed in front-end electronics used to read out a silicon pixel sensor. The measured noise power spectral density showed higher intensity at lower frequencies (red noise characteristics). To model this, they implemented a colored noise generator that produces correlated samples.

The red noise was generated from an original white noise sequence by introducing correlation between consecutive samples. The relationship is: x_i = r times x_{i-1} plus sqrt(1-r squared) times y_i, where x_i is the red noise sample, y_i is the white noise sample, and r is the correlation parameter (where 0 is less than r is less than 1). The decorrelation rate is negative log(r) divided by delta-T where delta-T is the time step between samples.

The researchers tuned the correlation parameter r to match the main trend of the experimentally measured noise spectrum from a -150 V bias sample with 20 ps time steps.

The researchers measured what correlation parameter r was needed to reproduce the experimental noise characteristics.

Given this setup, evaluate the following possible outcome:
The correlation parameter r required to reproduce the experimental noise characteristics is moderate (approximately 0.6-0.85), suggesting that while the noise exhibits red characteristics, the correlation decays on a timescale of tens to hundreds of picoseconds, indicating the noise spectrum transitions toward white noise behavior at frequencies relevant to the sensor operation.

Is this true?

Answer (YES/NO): NO